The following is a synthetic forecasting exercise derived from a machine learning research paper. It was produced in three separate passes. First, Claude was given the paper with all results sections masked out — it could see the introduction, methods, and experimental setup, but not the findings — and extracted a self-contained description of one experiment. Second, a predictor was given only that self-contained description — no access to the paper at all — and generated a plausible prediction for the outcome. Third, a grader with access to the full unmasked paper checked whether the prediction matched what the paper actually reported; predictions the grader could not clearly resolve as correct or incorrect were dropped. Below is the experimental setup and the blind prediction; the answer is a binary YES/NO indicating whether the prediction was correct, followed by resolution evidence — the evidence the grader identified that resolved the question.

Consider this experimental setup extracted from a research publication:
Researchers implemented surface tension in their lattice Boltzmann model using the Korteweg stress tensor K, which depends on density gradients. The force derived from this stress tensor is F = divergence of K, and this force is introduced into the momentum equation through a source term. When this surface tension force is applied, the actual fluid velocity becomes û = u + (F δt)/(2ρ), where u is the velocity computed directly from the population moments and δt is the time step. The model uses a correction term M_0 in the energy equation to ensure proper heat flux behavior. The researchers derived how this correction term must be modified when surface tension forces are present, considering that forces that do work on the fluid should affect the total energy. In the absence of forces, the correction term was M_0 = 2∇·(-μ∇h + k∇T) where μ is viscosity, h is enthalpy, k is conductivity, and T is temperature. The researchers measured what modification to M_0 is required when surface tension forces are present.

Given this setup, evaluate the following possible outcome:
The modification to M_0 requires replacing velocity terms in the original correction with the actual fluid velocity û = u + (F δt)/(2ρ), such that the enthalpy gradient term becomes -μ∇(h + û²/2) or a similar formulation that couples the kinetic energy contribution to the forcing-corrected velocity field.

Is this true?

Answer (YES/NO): NO